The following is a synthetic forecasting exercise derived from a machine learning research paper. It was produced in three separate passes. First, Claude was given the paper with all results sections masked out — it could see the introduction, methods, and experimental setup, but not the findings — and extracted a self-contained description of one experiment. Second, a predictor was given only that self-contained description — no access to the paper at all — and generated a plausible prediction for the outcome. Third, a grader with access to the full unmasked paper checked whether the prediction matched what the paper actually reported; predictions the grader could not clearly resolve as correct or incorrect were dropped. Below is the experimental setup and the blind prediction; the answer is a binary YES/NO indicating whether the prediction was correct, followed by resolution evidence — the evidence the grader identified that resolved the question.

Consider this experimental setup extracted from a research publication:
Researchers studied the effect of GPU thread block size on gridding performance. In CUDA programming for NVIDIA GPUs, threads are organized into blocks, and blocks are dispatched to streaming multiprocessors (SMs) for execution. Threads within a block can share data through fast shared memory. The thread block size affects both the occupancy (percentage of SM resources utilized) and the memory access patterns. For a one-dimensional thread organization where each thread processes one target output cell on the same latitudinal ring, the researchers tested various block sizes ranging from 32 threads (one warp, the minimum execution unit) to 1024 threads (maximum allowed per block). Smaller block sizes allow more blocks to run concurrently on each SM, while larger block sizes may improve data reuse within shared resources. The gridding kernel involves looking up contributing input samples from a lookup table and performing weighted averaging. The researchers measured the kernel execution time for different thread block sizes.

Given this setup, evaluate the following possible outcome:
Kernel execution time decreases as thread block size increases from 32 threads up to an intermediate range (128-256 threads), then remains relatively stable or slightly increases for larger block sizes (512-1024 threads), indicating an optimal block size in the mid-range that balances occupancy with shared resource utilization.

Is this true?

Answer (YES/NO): NO